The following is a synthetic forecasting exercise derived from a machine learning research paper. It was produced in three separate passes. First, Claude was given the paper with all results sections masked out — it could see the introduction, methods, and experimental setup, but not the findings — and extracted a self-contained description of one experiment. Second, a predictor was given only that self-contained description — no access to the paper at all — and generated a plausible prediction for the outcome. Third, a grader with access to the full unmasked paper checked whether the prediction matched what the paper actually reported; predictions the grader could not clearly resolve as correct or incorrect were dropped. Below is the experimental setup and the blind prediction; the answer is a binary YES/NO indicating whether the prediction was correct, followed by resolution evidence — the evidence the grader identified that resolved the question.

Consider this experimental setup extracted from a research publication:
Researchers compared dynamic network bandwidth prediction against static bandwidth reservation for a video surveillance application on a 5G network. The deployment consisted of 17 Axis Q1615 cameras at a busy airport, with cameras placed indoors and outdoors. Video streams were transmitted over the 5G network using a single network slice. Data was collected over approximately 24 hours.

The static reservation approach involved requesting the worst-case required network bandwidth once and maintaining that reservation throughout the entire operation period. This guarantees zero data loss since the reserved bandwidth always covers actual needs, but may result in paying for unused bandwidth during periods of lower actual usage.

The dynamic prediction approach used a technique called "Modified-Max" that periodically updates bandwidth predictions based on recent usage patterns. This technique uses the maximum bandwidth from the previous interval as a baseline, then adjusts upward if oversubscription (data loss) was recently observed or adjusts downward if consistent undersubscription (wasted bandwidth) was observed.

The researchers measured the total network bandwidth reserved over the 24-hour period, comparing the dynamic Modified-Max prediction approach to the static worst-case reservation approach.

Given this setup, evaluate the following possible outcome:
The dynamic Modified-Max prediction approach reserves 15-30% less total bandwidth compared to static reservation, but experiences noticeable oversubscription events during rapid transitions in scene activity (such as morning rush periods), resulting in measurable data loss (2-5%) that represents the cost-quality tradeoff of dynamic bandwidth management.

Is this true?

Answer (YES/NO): NO